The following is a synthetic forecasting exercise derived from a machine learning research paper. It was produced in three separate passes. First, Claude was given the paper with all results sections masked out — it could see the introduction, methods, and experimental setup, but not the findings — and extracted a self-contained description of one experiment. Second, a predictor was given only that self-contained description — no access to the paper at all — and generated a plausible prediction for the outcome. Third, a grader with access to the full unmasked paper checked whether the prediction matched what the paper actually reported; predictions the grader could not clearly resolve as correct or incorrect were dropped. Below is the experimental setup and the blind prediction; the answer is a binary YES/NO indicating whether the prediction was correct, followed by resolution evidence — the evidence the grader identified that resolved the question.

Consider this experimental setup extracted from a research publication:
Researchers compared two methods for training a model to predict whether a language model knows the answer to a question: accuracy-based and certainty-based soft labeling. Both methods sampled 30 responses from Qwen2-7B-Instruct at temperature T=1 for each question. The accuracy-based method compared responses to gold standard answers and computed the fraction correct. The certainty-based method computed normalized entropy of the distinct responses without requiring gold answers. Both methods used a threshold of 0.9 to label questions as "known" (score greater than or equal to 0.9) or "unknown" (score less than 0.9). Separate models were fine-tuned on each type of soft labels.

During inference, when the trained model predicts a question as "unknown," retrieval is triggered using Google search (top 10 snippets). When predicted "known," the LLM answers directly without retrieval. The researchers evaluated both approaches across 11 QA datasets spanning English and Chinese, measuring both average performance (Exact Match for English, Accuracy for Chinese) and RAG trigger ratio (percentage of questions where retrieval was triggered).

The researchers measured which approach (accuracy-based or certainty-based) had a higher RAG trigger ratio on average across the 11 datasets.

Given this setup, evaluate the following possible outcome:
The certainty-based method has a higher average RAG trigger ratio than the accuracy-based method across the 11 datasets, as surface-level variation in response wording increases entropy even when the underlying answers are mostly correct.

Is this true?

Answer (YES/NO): YES